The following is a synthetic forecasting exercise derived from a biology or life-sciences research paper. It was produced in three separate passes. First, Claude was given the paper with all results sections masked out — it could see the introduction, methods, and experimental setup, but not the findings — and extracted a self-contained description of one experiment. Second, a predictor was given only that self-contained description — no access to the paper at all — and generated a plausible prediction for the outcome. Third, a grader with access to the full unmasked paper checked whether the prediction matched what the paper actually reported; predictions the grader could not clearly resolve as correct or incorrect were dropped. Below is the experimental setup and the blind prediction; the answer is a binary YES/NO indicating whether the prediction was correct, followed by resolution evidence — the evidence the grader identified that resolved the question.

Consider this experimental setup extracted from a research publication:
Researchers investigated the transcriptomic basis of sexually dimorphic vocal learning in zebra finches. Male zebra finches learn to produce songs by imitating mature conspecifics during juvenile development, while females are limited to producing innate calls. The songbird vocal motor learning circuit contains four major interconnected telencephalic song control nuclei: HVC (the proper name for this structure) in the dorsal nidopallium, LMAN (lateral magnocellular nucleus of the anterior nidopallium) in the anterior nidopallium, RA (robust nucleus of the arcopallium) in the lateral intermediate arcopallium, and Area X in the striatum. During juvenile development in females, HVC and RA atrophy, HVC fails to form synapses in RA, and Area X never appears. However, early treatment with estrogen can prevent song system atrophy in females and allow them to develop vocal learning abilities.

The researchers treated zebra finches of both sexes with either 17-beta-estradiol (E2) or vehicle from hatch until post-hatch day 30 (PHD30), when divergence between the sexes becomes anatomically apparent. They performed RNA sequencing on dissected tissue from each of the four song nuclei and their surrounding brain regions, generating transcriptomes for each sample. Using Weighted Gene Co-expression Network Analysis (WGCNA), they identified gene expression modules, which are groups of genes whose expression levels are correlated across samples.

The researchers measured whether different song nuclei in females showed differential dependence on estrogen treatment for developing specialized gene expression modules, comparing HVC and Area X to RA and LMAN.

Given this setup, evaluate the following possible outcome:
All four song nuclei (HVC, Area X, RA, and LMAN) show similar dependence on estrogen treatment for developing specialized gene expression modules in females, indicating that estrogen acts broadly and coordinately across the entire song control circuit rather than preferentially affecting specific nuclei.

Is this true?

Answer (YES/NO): NO